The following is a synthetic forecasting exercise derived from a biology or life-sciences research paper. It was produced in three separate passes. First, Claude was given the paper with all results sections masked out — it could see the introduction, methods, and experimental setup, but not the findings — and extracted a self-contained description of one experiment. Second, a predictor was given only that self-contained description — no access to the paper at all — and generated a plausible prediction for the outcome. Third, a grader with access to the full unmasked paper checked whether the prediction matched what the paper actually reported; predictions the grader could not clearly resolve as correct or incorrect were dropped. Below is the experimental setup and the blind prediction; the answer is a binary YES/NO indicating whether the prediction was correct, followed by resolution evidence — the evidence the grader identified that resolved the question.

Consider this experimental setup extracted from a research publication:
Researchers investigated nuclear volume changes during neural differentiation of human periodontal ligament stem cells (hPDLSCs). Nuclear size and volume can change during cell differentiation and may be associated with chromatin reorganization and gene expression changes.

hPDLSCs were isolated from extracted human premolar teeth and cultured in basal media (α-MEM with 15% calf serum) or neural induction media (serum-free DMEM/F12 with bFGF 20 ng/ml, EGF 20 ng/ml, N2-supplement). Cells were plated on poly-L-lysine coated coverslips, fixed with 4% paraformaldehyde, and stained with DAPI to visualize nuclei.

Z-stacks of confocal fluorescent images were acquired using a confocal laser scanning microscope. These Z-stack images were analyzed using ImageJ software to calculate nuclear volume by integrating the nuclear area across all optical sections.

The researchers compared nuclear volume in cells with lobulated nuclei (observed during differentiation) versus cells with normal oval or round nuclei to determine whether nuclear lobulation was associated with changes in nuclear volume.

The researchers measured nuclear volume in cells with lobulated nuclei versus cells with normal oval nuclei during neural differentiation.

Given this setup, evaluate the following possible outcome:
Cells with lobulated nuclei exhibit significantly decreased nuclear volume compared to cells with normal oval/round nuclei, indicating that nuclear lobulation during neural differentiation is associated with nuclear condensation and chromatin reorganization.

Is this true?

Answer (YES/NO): YES